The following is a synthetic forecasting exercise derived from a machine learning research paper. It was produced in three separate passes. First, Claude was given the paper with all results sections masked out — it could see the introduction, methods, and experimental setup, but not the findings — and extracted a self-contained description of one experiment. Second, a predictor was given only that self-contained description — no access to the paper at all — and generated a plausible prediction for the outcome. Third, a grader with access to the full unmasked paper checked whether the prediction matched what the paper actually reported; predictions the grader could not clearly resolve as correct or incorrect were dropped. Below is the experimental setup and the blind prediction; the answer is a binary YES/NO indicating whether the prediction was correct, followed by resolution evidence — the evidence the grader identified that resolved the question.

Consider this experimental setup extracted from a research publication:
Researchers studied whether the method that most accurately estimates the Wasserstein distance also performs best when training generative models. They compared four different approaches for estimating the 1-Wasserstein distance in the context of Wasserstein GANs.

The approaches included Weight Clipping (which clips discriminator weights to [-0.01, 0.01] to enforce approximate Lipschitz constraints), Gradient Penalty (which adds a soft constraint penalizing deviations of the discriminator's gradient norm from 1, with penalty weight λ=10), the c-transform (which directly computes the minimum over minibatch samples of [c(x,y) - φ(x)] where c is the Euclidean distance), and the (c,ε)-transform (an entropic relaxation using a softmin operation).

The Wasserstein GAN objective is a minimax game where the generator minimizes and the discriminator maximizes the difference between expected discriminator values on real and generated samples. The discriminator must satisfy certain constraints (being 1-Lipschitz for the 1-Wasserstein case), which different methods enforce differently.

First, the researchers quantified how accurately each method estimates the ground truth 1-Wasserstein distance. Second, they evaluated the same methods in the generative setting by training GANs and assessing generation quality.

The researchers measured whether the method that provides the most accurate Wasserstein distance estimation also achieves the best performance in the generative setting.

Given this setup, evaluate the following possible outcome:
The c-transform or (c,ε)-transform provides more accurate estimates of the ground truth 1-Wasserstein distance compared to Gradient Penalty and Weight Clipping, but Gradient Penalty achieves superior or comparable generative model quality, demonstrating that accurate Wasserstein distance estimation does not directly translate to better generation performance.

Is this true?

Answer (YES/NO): YES